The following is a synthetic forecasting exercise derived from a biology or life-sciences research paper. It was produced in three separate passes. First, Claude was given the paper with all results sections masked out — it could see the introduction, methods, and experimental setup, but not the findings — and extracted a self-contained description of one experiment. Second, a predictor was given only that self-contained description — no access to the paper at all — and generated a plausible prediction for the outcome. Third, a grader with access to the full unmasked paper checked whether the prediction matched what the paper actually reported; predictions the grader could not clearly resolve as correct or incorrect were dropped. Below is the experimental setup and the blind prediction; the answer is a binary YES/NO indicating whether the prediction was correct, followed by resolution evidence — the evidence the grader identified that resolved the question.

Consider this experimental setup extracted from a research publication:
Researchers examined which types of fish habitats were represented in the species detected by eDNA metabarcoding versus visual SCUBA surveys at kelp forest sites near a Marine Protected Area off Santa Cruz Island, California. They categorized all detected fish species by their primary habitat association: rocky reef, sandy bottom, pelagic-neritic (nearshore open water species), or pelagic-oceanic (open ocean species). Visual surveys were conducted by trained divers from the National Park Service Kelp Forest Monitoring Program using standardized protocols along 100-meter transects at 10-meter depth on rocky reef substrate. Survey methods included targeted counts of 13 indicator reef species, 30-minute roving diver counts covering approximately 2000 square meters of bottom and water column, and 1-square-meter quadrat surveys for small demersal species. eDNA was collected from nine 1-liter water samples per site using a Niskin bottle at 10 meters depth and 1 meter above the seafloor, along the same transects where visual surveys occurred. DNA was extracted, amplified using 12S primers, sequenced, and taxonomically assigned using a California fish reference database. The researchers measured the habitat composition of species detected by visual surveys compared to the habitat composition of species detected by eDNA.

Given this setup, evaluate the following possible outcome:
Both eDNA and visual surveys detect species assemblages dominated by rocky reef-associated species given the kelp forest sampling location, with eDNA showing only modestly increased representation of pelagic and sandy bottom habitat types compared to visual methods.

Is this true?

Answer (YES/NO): NO